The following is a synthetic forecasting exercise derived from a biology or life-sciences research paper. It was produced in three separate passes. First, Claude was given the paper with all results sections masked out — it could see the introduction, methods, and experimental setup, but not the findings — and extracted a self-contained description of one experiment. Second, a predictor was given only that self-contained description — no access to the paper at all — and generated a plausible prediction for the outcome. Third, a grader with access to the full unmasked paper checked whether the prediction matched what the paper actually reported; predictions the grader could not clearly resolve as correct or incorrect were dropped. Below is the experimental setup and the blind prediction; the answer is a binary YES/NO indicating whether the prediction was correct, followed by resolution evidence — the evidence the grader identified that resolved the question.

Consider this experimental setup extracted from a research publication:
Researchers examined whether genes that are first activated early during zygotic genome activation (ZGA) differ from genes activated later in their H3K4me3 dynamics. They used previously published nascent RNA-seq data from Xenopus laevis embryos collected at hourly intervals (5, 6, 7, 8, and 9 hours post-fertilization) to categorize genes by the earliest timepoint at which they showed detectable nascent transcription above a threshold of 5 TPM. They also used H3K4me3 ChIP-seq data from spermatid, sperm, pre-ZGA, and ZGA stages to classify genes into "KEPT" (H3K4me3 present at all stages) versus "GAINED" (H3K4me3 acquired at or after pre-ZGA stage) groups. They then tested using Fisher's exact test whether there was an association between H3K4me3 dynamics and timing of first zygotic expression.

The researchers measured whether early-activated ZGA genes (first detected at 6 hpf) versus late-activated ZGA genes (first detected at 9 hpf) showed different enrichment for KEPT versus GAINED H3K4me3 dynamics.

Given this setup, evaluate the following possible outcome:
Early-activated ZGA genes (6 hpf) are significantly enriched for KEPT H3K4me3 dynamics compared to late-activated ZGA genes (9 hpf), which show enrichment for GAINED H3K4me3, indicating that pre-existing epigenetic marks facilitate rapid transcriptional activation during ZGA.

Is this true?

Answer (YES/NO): NO